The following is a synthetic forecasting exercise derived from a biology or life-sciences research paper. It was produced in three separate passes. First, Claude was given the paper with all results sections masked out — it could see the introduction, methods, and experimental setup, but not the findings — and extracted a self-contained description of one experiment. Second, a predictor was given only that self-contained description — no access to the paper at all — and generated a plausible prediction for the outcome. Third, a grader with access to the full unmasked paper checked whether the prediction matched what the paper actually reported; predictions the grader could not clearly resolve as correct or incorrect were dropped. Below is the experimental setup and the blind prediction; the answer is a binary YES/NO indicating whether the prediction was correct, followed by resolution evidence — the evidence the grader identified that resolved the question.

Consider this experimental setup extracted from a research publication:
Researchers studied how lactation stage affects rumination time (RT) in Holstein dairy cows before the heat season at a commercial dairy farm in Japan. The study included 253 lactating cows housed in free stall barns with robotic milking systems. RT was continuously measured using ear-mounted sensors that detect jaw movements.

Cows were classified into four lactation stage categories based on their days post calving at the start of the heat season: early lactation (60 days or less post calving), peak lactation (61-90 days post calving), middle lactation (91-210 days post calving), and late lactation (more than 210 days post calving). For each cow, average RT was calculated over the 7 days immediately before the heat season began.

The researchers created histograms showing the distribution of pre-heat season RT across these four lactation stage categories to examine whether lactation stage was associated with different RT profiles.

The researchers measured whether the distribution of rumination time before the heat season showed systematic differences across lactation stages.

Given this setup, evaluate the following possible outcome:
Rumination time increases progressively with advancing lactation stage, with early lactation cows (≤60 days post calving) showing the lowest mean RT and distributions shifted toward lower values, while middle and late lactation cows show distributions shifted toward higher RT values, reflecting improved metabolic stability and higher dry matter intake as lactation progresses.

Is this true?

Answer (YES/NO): NO